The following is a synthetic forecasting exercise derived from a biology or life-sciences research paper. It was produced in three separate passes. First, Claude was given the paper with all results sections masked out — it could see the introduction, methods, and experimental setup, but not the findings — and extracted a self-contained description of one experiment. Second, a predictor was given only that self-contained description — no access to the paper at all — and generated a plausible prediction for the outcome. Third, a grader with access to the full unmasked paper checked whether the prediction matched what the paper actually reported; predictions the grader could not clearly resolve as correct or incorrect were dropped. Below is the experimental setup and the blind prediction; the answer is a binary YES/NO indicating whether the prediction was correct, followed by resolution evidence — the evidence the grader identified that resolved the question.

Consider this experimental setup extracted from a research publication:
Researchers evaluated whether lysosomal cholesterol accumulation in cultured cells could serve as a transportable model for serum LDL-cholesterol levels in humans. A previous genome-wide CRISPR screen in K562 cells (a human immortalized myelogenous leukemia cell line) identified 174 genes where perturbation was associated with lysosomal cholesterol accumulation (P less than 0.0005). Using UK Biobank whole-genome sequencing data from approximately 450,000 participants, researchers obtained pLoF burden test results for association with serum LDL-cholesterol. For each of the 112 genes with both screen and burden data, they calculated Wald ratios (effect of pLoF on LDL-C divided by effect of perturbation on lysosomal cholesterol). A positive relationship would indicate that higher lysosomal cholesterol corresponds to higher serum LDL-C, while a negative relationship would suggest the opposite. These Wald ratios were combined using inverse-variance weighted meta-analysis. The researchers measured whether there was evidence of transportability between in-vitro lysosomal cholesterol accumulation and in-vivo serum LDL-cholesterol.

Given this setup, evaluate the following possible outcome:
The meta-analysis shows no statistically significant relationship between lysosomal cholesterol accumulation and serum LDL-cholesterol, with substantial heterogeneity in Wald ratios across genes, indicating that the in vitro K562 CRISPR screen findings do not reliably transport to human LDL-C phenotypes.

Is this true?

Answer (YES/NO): NO